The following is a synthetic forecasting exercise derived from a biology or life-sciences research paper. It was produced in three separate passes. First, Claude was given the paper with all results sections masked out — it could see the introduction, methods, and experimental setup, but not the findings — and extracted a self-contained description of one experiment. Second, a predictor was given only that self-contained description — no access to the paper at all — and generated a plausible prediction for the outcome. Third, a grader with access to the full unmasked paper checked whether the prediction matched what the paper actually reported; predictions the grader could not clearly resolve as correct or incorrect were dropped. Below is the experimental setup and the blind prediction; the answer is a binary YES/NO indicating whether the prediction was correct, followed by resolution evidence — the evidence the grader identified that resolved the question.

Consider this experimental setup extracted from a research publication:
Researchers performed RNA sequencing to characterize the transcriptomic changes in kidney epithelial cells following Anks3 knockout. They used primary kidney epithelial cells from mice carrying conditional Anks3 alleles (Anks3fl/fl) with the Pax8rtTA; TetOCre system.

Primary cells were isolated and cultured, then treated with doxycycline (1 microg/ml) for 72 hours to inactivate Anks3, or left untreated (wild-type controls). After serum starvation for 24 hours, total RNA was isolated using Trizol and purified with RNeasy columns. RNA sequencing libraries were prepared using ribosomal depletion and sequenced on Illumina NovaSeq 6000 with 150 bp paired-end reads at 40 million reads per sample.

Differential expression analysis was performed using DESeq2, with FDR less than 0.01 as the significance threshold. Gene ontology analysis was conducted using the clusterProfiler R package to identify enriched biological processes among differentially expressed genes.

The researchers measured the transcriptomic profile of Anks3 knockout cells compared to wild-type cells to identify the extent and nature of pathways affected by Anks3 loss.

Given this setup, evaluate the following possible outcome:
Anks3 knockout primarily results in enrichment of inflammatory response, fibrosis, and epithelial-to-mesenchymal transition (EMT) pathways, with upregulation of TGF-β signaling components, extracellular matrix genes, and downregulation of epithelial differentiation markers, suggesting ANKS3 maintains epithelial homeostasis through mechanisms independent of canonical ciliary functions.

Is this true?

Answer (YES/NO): NO